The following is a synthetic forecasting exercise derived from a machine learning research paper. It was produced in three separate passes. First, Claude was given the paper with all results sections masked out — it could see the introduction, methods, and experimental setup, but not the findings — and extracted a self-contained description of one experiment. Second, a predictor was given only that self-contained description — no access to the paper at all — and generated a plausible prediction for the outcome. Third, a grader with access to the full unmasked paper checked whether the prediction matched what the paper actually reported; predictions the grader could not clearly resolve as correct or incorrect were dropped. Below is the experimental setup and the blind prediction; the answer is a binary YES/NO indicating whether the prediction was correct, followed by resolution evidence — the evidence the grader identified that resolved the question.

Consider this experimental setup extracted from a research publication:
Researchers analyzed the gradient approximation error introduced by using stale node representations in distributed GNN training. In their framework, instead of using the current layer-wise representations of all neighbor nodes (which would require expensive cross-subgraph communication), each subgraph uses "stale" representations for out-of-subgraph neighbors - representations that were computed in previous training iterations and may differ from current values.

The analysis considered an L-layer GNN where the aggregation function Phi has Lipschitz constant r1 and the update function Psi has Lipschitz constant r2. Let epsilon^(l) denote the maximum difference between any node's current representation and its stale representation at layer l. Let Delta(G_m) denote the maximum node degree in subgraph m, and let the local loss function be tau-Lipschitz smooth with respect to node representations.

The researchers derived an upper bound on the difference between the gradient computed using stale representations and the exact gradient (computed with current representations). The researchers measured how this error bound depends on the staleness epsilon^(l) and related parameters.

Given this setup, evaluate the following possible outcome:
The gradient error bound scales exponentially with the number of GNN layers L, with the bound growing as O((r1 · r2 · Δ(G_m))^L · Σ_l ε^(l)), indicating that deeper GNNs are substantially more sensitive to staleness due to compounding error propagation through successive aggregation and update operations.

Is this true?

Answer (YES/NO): NO